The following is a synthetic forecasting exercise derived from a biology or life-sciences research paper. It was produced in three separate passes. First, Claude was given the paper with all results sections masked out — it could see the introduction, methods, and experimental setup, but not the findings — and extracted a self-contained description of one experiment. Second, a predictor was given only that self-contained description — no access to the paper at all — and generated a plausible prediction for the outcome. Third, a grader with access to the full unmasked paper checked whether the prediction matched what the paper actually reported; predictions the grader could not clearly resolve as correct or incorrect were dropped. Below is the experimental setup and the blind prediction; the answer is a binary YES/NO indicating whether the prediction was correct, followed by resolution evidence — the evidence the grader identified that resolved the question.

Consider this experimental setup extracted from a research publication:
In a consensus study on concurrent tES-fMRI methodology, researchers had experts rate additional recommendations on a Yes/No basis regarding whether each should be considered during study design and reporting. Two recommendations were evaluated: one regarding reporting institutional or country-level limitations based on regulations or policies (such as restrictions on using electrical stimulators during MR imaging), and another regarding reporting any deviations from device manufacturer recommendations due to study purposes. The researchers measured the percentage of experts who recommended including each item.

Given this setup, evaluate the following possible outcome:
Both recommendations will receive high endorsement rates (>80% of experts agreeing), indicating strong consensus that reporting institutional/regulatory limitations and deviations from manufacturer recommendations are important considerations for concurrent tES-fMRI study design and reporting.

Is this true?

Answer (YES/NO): NO